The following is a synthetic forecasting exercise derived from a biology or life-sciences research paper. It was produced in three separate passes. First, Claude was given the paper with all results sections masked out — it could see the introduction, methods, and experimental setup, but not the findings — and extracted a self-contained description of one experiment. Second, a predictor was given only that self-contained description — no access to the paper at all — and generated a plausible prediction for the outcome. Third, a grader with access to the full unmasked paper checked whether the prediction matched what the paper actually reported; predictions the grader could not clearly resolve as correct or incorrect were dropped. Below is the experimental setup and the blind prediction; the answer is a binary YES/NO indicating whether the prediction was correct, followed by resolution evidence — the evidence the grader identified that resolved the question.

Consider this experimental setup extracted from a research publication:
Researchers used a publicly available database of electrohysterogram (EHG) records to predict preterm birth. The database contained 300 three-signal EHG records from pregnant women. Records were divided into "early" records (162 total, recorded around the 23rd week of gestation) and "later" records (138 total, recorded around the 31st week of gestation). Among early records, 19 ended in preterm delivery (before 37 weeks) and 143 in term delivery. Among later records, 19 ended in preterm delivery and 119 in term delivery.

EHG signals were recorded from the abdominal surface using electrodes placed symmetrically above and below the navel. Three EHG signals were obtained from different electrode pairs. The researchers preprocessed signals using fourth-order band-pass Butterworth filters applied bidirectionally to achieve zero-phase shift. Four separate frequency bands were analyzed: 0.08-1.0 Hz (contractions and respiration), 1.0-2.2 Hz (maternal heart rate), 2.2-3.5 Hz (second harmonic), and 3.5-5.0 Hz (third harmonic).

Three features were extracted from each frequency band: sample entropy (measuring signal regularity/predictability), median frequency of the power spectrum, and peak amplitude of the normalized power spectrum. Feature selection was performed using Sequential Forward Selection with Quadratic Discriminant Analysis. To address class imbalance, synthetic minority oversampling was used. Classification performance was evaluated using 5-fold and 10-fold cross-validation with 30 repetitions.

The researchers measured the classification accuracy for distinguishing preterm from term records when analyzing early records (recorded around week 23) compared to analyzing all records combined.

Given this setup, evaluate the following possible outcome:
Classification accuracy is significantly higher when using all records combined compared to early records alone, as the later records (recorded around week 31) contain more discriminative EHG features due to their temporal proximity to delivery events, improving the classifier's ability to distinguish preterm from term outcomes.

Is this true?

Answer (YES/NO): NO